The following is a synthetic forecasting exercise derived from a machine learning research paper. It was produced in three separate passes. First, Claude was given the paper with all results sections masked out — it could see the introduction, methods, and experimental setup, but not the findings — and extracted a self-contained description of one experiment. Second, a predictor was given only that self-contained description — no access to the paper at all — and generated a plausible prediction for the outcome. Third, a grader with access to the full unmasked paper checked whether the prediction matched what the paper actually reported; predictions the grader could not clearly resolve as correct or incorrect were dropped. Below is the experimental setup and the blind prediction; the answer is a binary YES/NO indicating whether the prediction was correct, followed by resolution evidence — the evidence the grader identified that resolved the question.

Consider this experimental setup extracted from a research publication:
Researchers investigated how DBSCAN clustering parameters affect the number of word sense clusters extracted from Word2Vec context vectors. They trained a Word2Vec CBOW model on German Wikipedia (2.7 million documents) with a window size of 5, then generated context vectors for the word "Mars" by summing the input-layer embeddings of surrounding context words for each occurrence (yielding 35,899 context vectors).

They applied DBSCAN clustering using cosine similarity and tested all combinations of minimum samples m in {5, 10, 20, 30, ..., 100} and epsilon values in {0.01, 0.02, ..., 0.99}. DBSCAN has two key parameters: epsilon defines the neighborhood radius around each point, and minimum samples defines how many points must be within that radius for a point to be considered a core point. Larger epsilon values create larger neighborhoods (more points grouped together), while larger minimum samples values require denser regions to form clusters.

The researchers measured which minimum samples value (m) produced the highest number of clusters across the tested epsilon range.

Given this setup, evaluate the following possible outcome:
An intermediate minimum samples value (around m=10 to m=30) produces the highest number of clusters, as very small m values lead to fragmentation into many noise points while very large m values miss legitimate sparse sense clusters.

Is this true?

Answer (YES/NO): NO